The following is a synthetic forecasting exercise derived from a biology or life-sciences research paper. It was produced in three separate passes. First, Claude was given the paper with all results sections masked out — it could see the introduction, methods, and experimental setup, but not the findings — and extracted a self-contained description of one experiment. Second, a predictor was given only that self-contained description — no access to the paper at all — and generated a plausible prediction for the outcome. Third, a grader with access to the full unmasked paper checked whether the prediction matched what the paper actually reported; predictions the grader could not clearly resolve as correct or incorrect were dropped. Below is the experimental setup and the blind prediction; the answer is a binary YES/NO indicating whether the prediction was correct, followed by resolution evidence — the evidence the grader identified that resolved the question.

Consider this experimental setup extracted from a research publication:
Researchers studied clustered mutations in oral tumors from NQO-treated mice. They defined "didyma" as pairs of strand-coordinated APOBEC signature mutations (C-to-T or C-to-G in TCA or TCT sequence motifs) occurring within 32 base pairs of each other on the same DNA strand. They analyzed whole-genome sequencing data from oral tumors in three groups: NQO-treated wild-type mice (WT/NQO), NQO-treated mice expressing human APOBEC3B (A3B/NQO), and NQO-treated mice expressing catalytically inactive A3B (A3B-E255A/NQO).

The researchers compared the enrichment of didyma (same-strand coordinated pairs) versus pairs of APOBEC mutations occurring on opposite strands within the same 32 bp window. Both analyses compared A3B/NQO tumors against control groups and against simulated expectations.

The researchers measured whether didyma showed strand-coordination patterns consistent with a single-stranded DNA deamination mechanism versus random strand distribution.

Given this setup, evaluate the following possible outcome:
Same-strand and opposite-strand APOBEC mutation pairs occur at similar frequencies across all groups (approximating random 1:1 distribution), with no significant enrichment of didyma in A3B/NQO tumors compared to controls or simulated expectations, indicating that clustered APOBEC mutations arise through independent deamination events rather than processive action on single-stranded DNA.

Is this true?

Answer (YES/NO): NO